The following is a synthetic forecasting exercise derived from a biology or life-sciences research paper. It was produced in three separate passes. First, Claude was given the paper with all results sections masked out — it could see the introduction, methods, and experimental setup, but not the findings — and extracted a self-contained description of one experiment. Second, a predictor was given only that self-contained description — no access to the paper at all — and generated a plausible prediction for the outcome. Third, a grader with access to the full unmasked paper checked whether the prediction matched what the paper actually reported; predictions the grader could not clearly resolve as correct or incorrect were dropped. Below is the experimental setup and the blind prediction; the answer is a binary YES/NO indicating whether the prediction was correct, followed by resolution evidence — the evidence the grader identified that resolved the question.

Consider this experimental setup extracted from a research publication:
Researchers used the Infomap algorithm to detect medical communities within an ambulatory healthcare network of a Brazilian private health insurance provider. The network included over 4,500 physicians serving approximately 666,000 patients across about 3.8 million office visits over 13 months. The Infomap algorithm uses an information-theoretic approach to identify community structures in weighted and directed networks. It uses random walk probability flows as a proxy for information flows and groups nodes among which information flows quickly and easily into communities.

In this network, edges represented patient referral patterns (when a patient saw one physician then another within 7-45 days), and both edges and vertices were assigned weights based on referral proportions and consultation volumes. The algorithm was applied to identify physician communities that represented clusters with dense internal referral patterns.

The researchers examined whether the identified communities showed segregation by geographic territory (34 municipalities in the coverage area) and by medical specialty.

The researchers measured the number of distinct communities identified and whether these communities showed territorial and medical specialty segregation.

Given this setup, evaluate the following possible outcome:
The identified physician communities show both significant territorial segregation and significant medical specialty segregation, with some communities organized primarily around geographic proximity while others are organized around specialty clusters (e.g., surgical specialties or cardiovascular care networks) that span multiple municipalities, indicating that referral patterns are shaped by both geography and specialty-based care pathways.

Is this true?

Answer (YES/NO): NO